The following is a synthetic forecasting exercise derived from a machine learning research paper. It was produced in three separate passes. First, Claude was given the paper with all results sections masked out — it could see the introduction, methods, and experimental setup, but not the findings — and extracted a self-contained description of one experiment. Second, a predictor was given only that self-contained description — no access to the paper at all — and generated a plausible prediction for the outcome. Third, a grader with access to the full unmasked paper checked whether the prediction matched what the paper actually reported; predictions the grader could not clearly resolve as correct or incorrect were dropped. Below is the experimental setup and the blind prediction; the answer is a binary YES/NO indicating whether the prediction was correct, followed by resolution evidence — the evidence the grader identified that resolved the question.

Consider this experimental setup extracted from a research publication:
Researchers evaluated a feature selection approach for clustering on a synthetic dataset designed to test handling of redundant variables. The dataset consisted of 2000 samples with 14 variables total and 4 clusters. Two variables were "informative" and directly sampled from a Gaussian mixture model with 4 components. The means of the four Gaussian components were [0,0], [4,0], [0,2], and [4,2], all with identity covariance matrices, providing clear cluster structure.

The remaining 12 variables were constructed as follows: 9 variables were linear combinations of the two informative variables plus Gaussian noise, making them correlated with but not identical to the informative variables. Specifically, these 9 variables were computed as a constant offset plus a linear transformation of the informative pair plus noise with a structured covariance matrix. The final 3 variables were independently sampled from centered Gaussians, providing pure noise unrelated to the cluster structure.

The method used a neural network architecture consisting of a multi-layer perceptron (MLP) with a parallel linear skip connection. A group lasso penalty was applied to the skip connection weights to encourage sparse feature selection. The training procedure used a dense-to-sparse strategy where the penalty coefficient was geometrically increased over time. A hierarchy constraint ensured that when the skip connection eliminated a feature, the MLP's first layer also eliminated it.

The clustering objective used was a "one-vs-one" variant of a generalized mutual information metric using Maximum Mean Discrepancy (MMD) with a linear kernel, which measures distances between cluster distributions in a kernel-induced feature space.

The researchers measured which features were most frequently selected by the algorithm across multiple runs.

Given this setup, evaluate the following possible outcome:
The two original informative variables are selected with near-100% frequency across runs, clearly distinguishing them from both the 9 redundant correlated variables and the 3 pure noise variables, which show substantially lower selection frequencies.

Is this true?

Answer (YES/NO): NO